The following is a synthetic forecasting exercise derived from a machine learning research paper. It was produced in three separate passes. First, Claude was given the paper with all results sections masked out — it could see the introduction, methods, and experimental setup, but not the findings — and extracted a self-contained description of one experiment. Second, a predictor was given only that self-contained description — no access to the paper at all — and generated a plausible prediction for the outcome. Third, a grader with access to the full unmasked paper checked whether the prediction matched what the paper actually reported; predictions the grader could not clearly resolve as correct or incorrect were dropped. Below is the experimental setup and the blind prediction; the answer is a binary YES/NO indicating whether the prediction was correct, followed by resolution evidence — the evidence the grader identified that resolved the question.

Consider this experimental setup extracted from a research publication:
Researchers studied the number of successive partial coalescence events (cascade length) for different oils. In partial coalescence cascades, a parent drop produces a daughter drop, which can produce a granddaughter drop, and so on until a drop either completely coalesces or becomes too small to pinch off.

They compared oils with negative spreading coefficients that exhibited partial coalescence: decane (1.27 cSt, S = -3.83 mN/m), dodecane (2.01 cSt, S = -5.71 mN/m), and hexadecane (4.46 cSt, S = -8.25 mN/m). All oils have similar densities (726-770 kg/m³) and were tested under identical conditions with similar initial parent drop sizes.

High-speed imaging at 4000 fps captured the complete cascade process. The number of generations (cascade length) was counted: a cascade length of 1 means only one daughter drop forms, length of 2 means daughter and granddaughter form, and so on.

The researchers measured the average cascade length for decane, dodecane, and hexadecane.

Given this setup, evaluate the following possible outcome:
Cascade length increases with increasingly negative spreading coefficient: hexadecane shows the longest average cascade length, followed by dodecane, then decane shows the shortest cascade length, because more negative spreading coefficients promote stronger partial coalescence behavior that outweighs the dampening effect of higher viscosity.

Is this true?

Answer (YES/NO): NO